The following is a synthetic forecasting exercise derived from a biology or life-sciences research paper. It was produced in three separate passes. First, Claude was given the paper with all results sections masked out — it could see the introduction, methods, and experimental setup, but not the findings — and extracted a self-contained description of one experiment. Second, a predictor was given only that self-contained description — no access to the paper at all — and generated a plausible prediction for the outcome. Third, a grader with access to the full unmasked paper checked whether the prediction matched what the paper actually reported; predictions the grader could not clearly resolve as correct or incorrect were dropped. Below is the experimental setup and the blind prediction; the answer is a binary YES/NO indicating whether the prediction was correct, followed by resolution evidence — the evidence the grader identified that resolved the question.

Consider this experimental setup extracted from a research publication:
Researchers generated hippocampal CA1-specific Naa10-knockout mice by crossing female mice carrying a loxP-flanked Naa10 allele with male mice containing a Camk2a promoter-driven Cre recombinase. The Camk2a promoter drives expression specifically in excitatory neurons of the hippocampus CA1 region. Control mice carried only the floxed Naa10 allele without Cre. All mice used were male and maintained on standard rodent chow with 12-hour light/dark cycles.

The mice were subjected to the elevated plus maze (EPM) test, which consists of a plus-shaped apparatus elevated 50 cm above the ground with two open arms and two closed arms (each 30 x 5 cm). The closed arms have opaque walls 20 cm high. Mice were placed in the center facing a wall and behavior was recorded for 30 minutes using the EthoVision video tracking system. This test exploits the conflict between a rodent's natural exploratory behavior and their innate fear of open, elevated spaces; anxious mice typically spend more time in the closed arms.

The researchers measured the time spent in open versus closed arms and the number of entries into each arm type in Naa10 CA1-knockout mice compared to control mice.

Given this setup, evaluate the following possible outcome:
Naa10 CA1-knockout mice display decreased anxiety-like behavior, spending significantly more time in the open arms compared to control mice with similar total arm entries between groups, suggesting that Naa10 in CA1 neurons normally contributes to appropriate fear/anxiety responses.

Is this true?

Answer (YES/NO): NO